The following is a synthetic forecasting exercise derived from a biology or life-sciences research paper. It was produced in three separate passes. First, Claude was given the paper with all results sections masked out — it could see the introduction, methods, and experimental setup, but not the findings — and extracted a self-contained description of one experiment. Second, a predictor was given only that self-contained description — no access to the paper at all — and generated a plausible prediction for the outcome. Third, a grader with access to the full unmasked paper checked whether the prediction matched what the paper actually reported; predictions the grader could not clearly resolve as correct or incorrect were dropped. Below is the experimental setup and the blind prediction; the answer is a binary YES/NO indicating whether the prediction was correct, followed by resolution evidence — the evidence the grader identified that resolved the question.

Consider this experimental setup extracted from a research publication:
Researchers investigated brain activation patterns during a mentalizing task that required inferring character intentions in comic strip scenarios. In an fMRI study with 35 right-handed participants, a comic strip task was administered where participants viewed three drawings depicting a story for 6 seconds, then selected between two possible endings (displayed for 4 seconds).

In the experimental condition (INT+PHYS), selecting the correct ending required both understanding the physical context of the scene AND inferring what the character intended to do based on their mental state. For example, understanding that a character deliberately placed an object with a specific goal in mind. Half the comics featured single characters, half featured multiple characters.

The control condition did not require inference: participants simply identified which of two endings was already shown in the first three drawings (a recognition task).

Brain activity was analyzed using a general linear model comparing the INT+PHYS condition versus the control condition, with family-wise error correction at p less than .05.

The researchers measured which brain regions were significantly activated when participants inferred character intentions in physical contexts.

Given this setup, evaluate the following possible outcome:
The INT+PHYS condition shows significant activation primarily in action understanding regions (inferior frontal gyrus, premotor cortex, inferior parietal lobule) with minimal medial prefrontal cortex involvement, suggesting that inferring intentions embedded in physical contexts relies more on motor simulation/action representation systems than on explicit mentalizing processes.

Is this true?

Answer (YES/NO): NO